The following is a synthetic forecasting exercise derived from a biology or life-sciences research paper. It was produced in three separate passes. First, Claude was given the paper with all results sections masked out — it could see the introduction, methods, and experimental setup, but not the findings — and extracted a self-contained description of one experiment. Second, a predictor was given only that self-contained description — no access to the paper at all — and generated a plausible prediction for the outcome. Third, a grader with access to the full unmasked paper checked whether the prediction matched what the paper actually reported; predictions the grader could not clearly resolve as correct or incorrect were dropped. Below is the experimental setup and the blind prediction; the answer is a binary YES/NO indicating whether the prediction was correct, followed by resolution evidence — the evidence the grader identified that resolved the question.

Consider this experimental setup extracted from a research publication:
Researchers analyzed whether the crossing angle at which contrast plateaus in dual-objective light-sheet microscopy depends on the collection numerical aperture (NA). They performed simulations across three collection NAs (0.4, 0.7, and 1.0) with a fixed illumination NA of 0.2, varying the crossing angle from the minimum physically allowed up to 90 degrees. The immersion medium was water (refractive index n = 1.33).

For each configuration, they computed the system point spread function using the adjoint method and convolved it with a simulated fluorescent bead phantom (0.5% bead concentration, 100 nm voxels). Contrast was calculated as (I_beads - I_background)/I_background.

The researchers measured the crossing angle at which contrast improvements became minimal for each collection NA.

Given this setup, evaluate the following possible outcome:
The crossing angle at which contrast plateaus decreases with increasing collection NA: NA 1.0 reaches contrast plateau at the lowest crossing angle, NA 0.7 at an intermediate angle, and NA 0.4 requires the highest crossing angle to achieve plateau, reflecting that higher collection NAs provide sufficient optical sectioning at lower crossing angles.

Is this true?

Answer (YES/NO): NO